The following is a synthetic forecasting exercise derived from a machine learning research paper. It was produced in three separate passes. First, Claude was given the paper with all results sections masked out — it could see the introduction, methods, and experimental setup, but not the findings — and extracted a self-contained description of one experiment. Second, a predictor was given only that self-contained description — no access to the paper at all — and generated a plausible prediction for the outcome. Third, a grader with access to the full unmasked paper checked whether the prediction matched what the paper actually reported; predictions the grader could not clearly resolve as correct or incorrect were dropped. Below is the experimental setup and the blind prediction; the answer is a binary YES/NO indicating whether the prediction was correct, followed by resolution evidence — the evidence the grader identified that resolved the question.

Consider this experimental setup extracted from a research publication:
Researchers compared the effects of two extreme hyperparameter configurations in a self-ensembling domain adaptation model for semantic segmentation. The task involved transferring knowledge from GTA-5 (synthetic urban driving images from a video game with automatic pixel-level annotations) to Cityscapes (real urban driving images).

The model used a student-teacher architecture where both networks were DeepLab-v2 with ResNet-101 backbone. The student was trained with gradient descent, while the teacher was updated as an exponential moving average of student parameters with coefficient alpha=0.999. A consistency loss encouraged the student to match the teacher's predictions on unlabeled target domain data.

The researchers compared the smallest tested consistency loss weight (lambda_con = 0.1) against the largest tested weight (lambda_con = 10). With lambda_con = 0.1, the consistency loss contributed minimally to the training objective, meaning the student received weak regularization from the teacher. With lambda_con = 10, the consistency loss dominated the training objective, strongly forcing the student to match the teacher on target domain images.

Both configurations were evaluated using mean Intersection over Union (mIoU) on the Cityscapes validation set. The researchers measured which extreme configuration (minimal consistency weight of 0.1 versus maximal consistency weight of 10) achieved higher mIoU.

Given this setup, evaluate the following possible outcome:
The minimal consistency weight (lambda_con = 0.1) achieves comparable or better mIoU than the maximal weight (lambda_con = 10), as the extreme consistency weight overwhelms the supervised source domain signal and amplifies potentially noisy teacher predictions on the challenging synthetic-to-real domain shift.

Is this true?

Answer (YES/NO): YES